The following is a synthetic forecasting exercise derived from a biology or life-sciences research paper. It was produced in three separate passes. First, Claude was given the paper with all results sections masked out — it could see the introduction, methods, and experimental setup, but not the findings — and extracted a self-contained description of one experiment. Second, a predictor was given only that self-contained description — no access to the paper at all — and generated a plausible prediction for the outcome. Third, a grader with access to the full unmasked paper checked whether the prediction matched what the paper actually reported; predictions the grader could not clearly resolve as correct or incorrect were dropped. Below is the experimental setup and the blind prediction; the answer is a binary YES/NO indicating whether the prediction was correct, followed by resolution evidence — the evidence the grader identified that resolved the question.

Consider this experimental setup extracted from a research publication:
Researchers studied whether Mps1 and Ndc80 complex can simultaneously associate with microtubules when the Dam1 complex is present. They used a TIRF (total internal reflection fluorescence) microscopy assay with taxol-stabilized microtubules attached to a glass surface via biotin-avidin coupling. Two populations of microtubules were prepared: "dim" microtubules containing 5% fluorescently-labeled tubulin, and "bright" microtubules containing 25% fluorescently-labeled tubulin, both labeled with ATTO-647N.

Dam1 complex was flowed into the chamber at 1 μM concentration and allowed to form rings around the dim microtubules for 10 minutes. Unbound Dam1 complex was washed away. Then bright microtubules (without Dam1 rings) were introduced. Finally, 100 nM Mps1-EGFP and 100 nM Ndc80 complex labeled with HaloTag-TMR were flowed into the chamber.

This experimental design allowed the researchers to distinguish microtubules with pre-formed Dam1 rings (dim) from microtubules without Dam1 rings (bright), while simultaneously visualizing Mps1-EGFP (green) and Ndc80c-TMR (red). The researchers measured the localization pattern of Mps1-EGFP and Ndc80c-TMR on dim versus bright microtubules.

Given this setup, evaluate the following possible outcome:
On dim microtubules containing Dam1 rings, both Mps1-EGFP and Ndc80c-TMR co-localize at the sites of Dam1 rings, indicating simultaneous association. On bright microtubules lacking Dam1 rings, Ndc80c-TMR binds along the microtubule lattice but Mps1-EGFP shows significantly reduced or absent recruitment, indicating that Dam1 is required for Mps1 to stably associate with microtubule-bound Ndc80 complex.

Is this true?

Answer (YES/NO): NO